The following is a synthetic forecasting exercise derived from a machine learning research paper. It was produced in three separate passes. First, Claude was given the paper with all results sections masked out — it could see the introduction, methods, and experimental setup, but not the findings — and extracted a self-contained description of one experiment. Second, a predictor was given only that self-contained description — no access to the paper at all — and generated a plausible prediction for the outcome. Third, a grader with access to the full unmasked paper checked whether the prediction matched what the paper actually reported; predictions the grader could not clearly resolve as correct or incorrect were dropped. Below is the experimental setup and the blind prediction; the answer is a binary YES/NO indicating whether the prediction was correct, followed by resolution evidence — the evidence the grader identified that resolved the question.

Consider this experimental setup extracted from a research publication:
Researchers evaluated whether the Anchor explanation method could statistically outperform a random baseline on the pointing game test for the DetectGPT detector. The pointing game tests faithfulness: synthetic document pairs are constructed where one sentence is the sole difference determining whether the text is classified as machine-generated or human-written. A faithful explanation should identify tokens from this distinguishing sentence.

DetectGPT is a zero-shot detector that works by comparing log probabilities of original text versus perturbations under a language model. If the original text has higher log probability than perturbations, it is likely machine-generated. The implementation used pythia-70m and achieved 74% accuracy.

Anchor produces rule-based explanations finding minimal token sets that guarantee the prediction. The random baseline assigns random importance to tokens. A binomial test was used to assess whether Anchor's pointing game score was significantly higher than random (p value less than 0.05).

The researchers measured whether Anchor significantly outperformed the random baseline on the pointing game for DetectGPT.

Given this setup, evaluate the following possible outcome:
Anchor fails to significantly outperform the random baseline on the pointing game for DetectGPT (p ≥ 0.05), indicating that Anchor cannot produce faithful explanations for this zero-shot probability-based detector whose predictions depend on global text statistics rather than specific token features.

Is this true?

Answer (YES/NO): YES